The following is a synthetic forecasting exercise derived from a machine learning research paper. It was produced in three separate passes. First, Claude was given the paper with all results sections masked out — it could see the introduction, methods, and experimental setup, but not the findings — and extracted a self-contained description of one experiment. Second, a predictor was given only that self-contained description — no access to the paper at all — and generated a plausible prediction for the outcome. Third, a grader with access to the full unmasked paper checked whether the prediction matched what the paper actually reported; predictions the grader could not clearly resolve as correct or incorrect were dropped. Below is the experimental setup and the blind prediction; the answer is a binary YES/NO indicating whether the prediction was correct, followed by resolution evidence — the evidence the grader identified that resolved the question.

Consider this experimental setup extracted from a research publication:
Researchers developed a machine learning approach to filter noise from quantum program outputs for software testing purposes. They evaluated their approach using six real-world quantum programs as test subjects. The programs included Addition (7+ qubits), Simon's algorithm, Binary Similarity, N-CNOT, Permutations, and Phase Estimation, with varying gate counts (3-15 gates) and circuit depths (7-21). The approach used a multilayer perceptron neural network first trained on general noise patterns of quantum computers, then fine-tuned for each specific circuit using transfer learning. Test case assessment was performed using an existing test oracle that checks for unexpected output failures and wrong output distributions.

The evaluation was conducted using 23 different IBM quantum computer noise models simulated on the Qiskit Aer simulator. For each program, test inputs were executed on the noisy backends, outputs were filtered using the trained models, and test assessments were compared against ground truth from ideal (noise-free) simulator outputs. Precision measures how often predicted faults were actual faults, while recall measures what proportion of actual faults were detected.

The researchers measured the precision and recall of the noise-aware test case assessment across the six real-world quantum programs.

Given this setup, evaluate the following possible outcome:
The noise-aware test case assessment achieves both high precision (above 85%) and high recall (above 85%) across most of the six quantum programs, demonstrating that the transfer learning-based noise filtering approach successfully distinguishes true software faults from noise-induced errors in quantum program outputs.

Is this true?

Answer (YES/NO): NO